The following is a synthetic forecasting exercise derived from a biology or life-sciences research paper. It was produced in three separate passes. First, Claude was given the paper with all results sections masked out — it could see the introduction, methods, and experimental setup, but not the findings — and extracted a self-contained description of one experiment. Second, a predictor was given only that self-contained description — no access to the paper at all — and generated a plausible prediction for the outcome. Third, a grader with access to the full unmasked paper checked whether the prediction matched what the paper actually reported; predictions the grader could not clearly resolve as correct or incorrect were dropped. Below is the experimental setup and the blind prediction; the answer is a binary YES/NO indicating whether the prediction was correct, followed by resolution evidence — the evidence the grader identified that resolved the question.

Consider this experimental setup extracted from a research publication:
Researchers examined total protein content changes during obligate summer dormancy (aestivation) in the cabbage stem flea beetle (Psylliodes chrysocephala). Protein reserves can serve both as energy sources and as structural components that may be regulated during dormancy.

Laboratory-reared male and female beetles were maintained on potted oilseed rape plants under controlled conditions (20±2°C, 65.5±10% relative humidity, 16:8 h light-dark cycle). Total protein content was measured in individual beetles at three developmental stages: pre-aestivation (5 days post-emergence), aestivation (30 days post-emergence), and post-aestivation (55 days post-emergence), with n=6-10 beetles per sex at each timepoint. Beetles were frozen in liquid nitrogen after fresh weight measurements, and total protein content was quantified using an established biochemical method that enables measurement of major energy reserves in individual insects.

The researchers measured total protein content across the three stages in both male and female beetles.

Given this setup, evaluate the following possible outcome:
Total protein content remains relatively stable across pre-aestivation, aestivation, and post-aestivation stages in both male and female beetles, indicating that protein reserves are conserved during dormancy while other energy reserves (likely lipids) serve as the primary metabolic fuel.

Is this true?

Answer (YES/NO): NO